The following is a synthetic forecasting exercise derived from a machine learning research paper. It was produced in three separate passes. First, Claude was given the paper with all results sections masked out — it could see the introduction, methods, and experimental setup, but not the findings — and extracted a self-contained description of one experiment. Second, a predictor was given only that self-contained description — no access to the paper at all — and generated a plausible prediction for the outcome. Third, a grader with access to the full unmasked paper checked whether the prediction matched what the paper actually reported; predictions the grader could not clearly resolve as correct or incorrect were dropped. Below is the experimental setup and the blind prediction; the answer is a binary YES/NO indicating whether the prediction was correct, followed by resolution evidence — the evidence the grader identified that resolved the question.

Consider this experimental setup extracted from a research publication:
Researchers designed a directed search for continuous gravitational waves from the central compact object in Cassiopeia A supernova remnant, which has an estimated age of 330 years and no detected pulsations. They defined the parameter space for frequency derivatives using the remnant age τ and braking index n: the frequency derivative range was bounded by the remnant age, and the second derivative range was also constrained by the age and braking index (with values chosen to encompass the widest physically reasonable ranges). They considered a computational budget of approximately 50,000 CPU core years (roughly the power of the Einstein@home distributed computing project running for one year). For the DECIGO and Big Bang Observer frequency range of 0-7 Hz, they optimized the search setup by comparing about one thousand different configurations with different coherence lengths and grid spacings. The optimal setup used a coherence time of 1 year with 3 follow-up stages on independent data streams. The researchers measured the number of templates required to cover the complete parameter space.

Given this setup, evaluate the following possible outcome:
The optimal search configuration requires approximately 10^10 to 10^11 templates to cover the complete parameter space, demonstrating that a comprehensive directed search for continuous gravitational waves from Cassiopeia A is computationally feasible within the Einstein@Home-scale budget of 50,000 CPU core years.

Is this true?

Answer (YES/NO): NO